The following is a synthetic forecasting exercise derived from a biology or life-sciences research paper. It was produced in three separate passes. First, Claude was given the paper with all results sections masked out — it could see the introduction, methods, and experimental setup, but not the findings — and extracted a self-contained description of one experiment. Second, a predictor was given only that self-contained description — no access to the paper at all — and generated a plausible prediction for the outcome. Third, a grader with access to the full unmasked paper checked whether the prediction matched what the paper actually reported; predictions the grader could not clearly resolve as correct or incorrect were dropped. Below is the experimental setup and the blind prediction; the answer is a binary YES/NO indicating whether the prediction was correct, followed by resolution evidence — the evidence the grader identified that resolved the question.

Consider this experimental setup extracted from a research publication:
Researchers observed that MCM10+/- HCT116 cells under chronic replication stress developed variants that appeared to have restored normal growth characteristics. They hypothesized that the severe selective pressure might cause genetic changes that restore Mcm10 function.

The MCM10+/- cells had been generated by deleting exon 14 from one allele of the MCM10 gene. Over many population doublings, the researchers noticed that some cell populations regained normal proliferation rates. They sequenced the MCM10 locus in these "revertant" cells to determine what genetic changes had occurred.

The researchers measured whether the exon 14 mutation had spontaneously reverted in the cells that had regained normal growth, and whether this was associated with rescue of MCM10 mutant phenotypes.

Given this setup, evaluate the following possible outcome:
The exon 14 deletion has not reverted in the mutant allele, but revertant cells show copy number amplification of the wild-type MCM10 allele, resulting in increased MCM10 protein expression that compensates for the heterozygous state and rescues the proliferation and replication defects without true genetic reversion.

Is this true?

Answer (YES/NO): NO